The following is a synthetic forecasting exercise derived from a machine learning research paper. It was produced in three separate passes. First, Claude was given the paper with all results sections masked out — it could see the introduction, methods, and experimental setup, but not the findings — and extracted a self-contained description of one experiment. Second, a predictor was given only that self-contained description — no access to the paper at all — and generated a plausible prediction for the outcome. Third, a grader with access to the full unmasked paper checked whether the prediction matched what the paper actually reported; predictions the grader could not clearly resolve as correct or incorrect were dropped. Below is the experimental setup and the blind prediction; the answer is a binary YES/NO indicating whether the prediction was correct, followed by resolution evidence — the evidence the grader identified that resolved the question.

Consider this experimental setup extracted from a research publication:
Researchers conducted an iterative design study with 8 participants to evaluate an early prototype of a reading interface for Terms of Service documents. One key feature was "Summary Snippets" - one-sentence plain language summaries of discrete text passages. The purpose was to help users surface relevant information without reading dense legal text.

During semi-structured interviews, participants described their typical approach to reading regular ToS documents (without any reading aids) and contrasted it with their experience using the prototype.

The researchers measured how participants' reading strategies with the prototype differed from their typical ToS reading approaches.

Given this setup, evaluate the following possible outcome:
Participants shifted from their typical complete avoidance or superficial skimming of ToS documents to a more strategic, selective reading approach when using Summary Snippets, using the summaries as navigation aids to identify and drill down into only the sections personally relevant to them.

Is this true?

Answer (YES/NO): YES